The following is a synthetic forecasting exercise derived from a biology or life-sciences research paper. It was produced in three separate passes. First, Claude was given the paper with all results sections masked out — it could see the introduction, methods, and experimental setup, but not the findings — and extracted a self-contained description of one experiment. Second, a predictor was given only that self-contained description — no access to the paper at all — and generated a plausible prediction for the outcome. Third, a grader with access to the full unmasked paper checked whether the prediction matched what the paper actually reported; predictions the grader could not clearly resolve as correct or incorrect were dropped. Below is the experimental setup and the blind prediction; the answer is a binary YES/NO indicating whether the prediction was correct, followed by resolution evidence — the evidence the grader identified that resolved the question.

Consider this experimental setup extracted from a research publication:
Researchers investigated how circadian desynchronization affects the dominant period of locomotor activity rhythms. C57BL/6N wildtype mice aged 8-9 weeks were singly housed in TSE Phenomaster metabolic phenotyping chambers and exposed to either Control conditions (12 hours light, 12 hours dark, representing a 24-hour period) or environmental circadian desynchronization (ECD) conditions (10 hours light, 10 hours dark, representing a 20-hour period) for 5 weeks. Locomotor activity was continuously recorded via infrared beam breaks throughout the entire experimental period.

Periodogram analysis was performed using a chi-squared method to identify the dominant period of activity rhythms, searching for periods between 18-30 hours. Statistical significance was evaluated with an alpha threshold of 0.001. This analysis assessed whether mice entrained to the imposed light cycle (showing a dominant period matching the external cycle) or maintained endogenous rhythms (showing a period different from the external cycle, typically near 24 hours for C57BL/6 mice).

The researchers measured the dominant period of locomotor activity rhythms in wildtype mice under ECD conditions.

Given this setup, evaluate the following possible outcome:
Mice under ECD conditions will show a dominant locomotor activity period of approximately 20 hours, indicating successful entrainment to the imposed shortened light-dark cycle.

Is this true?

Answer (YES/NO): NO